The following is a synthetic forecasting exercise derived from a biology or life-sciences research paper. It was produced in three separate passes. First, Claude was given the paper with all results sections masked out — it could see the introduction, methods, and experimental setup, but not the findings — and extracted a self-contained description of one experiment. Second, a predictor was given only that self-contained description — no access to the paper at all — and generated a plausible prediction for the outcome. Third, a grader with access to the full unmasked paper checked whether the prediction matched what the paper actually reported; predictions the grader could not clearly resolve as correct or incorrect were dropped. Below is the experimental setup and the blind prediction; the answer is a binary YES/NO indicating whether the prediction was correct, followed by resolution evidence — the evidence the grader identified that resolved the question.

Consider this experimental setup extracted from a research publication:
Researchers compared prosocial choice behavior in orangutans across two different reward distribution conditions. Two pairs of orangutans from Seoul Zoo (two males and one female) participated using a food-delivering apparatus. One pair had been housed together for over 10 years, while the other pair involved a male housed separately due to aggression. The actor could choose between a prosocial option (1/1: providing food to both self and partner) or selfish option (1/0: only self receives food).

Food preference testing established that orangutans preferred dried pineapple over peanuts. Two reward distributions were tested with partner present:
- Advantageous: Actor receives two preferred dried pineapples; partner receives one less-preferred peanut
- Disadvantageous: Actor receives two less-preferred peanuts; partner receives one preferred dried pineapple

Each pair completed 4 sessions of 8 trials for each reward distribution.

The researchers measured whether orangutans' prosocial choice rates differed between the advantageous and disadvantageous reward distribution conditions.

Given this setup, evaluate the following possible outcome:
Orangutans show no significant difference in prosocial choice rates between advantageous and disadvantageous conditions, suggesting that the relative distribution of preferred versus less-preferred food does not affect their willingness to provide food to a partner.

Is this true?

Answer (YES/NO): YES